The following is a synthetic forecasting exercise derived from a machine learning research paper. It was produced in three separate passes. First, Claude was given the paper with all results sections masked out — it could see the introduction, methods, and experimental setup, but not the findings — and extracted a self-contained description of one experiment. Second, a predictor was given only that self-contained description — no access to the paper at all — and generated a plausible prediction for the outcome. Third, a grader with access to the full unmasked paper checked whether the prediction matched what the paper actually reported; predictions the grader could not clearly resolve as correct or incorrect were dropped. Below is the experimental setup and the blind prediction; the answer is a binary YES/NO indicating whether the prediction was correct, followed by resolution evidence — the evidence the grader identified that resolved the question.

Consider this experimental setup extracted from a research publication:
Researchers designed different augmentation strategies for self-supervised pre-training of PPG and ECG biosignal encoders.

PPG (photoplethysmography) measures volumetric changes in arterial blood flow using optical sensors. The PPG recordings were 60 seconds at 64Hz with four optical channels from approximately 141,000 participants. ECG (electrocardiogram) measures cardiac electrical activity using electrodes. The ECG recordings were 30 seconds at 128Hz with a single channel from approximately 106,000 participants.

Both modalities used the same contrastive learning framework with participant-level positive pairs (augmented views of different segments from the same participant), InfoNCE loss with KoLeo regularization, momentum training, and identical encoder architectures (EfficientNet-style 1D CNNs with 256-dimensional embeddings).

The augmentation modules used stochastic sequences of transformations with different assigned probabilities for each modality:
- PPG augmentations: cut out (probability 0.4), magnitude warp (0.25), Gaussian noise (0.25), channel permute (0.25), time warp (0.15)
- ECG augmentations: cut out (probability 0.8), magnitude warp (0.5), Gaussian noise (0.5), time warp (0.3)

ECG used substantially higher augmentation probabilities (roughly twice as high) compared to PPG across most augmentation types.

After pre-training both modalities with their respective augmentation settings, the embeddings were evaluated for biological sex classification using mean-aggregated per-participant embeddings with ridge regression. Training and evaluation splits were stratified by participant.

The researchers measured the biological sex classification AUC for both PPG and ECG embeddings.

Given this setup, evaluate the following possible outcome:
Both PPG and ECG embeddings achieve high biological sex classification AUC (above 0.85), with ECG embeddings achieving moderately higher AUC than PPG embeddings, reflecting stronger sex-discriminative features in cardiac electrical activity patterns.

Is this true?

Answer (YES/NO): NO